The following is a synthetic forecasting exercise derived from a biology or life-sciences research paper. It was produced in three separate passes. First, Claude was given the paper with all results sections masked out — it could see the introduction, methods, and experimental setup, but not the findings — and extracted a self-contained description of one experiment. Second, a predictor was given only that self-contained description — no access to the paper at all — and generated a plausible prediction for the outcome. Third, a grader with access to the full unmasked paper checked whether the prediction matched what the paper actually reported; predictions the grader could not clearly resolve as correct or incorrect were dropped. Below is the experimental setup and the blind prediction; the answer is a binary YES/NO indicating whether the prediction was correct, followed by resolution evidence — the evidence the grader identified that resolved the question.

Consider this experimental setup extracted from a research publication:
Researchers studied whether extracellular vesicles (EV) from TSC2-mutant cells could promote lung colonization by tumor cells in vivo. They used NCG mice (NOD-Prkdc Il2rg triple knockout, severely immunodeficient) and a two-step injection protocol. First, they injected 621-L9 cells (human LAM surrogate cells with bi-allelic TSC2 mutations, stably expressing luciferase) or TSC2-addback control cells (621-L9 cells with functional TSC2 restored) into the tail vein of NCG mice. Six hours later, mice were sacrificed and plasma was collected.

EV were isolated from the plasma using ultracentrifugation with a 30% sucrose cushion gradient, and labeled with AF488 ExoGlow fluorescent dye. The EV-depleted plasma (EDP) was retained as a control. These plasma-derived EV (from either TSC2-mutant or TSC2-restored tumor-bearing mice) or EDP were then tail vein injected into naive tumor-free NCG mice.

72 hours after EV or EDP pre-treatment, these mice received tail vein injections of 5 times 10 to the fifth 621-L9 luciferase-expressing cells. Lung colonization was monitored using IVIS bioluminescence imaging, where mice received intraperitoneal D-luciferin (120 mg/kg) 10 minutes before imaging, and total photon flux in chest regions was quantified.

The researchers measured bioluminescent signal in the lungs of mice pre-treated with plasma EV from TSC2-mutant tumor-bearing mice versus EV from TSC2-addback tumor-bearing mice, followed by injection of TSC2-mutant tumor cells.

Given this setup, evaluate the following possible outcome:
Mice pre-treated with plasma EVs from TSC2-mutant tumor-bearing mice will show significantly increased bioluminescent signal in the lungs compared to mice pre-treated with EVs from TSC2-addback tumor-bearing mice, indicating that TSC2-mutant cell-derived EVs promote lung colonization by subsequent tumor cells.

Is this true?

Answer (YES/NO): YES